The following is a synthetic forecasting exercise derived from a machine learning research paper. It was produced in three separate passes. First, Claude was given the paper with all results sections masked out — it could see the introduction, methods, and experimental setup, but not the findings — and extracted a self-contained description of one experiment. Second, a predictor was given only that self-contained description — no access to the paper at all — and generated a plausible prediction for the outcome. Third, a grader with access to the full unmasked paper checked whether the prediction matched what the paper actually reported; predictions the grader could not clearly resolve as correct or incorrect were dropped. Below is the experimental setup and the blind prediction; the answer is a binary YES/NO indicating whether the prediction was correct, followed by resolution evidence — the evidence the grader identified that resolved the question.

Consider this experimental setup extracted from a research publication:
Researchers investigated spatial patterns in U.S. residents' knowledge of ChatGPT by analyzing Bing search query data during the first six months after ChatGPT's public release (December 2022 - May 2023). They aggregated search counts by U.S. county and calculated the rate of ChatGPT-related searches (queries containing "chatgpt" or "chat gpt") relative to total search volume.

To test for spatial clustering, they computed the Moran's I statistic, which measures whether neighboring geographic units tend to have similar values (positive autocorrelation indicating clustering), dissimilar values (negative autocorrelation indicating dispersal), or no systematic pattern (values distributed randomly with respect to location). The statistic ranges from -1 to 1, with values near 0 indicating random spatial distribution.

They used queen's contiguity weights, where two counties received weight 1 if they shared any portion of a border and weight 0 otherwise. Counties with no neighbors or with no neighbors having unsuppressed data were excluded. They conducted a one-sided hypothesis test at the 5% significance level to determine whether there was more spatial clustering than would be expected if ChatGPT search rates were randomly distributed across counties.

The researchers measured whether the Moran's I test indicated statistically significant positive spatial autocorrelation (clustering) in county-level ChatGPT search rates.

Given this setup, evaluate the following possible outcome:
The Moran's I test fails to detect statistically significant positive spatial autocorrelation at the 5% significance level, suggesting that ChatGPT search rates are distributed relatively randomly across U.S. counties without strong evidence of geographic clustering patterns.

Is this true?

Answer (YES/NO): NO